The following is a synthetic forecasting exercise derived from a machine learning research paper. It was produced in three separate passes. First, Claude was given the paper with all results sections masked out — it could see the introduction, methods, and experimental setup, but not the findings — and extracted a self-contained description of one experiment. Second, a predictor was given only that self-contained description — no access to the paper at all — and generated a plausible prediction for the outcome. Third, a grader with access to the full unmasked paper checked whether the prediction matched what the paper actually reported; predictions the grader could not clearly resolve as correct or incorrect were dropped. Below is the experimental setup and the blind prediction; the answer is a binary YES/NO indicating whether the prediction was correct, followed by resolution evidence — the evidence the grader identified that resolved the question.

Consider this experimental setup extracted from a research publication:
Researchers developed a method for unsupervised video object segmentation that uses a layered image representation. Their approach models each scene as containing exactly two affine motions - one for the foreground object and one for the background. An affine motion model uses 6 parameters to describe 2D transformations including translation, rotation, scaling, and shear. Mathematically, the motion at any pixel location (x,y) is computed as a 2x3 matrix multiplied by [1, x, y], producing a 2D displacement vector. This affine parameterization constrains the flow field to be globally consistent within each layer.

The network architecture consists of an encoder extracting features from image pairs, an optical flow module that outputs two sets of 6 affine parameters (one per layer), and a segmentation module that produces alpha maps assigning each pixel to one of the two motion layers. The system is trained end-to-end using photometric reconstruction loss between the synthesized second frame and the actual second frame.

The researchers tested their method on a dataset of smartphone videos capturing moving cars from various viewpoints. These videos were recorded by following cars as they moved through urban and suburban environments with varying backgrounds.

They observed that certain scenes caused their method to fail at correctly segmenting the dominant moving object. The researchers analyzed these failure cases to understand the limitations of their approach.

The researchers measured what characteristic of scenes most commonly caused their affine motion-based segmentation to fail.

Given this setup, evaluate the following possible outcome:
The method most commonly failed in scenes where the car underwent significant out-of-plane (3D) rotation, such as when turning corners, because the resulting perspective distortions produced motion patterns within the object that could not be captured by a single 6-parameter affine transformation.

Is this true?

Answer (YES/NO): NO